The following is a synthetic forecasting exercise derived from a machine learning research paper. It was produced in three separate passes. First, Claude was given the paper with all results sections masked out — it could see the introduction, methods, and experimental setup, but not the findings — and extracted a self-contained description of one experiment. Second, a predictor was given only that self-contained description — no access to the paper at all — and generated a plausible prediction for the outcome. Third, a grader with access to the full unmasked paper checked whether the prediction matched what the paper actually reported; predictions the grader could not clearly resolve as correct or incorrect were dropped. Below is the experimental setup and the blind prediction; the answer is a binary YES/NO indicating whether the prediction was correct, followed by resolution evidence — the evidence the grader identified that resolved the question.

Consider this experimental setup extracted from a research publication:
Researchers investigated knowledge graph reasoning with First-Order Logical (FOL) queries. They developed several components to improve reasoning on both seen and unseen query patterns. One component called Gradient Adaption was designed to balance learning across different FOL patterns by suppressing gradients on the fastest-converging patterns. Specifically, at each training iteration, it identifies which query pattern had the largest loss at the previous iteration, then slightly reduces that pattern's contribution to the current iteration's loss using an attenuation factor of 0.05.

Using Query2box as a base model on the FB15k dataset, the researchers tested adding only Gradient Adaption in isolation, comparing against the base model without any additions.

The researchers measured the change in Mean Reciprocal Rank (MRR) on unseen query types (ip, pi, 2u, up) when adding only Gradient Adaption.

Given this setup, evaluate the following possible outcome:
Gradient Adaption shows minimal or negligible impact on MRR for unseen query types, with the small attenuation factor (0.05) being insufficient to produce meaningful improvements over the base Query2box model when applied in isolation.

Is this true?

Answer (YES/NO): YES